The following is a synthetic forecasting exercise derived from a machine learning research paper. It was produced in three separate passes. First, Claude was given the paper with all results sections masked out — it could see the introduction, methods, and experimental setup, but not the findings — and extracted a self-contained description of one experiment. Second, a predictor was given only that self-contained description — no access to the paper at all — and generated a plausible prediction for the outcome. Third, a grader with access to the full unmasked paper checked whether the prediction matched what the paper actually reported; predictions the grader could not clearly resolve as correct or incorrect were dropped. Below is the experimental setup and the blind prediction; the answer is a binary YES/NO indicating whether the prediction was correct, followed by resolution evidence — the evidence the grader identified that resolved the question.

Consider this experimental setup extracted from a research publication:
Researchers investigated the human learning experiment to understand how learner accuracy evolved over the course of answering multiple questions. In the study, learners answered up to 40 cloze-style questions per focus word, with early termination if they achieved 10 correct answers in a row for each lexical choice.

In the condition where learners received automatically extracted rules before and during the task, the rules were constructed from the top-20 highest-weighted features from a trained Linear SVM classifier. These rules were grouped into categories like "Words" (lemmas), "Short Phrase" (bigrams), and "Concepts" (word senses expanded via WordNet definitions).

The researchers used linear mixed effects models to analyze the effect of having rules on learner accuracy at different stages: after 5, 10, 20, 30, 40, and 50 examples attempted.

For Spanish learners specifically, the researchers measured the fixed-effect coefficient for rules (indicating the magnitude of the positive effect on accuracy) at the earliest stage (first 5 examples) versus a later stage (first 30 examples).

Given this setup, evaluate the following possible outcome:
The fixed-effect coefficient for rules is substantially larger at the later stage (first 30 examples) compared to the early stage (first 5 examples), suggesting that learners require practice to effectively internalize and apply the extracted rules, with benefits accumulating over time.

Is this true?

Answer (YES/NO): NO